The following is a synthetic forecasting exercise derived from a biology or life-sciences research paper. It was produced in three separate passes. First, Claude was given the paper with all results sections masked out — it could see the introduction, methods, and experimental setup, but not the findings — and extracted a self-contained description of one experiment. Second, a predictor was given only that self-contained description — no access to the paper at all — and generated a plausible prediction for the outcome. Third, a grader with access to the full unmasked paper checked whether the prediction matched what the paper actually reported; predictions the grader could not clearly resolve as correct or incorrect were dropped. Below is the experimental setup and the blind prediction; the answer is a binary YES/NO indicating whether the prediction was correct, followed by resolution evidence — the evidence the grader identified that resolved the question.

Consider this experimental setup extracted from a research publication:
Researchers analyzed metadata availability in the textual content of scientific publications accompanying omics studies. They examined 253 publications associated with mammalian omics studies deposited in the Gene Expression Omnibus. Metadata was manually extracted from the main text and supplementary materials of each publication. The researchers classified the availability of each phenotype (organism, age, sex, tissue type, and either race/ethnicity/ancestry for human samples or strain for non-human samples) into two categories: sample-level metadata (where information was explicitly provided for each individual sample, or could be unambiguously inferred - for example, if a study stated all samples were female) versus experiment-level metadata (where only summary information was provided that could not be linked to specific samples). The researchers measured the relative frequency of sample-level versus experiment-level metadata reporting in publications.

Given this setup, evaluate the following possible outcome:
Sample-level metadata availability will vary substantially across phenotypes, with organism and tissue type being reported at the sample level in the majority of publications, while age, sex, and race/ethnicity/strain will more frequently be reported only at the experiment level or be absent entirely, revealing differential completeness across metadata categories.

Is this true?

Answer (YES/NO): YES